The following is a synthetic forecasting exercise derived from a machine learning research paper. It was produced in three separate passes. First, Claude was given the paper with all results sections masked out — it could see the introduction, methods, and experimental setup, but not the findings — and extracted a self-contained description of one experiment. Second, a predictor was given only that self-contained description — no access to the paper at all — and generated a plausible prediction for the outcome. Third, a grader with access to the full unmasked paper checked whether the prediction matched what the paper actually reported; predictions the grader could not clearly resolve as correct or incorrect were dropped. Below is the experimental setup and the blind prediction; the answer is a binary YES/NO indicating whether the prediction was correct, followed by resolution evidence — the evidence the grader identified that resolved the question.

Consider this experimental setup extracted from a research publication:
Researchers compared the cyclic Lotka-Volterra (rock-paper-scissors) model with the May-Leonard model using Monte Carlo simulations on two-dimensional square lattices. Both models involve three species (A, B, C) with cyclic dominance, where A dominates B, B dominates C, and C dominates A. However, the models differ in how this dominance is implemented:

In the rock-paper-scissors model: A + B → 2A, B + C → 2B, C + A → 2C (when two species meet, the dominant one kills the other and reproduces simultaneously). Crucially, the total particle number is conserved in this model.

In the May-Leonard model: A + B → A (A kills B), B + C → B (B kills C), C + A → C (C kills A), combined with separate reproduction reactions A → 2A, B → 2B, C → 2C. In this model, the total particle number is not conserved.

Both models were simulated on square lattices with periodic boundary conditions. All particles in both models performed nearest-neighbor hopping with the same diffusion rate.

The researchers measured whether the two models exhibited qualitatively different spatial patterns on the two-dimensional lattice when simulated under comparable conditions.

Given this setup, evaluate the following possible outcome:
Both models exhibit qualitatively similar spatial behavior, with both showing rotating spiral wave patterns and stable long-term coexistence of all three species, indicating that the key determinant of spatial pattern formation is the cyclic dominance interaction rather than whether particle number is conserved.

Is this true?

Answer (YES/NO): NO